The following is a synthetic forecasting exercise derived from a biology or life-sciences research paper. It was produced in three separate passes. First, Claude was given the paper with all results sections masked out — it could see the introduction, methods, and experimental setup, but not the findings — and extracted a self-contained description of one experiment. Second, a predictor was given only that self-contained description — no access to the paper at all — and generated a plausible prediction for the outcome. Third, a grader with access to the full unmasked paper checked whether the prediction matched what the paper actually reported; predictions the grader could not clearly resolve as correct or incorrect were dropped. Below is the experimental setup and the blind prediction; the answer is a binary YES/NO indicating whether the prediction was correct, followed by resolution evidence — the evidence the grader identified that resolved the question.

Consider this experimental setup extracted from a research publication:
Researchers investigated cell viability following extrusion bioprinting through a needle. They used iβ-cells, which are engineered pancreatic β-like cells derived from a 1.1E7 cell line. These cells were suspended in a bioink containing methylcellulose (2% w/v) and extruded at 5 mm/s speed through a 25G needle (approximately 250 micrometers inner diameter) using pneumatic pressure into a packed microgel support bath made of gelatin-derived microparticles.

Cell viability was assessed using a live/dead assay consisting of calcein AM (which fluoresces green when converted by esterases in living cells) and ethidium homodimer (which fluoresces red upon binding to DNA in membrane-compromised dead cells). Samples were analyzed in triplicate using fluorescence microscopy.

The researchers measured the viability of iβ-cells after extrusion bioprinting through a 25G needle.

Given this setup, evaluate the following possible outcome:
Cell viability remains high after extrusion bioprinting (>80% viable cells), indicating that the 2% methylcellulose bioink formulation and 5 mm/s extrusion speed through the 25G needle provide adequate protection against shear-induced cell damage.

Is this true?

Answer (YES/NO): YES